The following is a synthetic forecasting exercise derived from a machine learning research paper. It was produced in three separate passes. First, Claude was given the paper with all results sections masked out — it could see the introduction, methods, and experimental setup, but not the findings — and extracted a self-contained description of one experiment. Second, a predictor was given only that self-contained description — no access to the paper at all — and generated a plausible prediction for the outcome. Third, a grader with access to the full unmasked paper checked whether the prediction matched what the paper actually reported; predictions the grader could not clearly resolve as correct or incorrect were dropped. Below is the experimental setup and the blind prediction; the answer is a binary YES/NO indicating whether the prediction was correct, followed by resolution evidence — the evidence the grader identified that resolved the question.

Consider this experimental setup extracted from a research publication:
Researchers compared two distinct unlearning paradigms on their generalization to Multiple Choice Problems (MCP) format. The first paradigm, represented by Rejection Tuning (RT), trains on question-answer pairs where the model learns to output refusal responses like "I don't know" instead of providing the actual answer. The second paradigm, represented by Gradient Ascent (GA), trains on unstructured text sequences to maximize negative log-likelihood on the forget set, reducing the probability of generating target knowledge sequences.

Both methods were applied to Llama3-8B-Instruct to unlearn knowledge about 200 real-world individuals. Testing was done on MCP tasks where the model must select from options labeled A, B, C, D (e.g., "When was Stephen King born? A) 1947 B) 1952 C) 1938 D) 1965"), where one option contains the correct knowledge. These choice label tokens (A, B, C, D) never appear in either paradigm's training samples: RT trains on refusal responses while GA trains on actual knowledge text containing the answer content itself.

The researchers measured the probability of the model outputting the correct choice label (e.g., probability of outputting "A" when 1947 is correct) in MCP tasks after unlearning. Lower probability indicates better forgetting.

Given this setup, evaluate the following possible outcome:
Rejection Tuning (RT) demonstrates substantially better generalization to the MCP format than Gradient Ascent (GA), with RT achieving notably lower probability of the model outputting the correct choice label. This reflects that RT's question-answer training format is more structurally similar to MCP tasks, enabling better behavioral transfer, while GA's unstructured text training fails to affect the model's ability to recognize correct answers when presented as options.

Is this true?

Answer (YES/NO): NO